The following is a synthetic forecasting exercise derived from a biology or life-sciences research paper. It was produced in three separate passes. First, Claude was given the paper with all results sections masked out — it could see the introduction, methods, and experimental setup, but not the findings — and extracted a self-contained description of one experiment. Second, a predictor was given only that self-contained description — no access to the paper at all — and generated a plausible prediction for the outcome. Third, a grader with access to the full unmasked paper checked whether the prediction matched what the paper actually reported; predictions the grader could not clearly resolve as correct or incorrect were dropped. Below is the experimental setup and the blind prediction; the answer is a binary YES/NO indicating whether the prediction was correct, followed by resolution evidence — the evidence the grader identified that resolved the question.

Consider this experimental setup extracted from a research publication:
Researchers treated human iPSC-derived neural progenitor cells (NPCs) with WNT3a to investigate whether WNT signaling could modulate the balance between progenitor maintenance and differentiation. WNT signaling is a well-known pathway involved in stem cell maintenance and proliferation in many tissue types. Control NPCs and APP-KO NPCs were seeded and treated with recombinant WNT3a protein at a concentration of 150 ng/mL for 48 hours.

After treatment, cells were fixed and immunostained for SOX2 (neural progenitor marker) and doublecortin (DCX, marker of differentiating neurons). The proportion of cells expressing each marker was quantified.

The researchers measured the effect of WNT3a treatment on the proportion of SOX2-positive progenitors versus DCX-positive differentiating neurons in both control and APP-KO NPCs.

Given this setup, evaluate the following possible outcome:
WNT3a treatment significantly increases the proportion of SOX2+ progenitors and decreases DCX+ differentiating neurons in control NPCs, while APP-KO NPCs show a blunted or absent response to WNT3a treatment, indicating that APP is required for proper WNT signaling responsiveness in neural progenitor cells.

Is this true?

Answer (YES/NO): NO